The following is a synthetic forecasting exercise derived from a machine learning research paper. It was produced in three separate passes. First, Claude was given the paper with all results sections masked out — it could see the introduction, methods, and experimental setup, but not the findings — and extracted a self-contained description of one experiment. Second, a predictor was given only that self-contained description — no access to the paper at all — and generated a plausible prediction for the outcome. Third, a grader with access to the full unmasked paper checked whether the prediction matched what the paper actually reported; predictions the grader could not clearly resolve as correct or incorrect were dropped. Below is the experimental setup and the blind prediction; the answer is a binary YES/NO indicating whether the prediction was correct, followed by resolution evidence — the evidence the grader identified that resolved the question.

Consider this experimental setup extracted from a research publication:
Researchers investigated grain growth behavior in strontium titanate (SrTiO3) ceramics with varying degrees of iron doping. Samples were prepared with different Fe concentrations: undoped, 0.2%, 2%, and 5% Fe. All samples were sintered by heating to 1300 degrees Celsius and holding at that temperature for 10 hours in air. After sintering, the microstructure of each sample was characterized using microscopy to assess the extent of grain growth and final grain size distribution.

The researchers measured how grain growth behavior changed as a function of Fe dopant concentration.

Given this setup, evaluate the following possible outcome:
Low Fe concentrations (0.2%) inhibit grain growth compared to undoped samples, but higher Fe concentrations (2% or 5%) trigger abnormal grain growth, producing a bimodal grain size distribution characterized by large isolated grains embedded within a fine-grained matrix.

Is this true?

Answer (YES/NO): NO